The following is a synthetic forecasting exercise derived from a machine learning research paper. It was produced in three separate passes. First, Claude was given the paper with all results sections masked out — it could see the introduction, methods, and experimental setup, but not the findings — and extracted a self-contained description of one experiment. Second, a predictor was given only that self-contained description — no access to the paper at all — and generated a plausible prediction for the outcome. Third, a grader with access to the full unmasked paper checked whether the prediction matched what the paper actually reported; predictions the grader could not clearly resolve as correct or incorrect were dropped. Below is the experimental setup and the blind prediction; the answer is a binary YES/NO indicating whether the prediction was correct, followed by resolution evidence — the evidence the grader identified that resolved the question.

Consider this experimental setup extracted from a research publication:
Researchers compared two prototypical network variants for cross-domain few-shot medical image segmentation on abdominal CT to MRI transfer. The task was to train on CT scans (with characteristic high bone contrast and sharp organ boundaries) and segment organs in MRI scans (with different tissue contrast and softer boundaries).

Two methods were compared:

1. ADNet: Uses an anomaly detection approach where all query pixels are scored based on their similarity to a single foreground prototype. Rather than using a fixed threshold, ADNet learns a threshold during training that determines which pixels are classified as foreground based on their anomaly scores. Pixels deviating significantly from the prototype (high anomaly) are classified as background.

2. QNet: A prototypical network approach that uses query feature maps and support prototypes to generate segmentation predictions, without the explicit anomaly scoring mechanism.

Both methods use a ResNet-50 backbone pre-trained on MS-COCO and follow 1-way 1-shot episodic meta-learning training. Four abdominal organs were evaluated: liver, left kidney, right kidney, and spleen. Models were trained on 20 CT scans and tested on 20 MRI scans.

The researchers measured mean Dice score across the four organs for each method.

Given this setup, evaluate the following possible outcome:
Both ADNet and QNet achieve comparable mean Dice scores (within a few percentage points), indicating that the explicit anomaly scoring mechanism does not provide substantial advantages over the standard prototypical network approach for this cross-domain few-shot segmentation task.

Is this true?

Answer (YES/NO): NO